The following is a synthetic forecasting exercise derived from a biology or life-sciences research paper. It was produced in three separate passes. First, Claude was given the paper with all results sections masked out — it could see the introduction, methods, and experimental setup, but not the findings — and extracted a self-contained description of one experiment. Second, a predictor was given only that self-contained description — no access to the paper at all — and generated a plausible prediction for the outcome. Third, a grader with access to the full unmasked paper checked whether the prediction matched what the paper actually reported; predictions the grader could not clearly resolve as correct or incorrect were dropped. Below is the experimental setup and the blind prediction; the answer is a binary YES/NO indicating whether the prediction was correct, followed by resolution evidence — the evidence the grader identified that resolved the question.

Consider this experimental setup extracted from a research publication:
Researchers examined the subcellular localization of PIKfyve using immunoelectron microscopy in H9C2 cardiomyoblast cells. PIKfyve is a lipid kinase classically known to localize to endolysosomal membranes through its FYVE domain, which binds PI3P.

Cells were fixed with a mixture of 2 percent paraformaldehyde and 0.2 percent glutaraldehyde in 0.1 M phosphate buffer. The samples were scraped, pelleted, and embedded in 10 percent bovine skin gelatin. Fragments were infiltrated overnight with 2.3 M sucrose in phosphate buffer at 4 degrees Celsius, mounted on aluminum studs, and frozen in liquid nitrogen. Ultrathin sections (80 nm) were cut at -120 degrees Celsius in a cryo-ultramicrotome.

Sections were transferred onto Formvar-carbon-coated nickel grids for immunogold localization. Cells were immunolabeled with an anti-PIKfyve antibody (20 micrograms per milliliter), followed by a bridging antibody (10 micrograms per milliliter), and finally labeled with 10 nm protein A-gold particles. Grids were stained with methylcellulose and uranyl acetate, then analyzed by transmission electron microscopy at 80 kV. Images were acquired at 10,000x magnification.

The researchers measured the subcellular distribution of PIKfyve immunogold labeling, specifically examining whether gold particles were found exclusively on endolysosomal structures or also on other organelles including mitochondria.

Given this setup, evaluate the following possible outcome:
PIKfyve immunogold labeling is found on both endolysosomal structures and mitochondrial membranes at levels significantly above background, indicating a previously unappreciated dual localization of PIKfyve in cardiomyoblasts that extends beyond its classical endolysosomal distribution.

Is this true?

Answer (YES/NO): NO